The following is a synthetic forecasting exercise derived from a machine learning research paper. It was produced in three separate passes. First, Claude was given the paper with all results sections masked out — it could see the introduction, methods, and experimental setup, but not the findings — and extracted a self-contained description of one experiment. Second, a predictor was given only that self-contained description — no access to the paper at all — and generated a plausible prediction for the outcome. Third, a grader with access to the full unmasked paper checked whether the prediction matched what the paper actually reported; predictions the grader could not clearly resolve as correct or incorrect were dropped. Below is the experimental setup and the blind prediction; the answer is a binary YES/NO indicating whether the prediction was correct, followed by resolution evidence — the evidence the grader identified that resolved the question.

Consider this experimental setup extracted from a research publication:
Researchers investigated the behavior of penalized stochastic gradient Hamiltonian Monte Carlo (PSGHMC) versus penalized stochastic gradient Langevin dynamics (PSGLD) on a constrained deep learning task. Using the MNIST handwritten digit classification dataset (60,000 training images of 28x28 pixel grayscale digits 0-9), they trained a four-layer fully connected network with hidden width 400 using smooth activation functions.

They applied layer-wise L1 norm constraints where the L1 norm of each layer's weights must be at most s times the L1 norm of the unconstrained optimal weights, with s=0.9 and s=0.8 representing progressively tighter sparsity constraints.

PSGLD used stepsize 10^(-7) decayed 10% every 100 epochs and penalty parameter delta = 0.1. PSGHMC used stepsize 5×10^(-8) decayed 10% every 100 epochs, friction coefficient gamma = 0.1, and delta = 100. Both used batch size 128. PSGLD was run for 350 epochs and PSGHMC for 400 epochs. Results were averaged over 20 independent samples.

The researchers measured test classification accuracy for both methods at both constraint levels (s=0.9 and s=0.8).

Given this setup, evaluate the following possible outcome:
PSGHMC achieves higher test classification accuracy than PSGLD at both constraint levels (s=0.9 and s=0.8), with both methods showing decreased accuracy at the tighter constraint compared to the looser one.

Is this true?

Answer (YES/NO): NO